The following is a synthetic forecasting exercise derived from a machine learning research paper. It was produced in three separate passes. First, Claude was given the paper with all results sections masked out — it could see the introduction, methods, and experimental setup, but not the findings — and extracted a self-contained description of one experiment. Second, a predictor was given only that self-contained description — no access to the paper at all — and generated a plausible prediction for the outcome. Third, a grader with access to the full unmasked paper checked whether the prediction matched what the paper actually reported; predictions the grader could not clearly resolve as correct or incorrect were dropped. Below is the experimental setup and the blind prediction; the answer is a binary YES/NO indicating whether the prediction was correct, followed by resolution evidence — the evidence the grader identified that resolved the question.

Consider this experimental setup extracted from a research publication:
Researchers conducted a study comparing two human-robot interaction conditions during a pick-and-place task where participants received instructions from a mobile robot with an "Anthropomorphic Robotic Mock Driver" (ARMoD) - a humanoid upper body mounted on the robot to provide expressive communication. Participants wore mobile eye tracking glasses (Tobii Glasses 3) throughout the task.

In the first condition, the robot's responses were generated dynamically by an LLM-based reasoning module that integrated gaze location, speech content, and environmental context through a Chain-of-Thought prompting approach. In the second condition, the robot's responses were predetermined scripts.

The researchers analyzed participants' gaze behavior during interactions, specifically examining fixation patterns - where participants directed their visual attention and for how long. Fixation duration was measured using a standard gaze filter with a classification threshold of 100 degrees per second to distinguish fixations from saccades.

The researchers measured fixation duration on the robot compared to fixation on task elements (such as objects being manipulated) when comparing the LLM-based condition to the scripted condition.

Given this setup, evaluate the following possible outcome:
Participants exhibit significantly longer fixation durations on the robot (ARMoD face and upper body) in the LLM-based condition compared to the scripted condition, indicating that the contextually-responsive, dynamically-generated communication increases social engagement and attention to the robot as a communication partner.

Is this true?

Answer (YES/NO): NO